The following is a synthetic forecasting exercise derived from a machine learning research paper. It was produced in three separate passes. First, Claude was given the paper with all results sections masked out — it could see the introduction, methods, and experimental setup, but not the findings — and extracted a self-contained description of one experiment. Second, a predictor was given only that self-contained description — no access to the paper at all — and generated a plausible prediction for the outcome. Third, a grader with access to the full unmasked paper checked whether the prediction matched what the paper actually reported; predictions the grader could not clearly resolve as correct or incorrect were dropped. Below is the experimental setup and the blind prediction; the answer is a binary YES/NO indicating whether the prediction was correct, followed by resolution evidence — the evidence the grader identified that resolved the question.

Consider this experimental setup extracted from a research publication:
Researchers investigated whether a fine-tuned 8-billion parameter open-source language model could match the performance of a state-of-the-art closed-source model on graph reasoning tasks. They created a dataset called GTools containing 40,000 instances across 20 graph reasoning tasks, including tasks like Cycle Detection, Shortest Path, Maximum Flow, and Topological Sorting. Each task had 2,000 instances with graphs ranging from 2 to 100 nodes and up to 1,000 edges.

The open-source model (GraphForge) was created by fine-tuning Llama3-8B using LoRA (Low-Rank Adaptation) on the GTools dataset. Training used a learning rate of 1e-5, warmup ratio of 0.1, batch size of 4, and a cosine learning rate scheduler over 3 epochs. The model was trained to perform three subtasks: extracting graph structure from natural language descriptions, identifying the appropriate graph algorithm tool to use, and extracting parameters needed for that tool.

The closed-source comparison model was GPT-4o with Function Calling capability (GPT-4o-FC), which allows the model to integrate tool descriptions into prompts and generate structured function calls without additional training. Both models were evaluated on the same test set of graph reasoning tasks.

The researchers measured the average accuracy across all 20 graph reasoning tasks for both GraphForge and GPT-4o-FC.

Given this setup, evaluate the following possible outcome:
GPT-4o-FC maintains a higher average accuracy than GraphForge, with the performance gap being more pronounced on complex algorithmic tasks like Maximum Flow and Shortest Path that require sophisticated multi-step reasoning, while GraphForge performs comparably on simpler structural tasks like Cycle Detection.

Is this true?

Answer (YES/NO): NO